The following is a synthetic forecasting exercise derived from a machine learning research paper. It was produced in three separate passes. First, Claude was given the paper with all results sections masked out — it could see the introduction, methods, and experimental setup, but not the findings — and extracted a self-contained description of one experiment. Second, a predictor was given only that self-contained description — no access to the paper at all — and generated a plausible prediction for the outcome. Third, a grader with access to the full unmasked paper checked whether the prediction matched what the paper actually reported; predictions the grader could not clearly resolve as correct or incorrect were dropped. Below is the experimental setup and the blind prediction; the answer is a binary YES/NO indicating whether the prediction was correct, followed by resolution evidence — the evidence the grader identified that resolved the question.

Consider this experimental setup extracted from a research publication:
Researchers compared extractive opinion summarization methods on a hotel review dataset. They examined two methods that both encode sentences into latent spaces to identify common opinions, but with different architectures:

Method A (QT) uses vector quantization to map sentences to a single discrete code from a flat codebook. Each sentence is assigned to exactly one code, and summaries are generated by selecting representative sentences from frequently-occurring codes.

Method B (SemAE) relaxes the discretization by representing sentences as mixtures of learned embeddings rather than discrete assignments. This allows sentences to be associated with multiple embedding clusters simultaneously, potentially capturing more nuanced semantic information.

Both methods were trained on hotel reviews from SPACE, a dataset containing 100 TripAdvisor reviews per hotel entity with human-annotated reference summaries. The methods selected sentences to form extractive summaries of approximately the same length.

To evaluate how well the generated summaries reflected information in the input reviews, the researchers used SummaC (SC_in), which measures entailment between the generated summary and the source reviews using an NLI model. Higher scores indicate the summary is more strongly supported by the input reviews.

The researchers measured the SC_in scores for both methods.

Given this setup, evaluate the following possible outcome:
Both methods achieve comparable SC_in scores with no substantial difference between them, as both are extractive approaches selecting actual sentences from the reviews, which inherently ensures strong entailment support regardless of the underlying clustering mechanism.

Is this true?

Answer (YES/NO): NO